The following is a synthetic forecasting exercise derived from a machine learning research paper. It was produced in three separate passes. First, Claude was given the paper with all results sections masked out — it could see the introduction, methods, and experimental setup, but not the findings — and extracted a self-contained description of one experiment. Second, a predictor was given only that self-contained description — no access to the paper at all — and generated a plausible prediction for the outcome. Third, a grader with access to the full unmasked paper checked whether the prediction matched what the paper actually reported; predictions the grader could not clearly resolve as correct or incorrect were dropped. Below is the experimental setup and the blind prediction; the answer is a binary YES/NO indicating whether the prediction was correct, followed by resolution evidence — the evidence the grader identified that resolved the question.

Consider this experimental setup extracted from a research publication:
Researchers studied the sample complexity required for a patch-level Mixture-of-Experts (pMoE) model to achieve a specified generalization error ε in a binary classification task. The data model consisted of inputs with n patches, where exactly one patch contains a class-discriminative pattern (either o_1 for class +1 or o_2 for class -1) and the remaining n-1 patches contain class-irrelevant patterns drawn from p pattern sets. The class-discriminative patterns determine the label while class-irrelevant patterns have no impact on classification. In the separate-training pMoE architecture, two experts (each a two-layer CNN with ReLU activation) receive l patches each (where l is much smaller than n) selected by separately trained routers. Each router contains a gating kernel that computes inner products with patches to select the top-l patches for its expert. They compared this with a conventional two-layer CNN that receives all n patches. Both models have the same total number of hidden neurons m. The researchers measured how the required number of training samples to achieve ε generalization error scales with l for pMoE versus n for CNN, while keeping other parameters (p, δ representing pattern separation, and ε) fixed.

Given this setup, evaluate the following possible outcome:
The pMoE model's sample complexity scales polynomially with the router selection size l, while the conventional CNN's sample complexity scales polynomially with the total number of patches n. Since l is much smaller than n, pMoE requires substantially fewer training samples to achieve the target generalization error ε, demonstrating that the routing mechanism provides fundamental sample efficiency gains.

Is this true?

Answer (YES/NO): YES